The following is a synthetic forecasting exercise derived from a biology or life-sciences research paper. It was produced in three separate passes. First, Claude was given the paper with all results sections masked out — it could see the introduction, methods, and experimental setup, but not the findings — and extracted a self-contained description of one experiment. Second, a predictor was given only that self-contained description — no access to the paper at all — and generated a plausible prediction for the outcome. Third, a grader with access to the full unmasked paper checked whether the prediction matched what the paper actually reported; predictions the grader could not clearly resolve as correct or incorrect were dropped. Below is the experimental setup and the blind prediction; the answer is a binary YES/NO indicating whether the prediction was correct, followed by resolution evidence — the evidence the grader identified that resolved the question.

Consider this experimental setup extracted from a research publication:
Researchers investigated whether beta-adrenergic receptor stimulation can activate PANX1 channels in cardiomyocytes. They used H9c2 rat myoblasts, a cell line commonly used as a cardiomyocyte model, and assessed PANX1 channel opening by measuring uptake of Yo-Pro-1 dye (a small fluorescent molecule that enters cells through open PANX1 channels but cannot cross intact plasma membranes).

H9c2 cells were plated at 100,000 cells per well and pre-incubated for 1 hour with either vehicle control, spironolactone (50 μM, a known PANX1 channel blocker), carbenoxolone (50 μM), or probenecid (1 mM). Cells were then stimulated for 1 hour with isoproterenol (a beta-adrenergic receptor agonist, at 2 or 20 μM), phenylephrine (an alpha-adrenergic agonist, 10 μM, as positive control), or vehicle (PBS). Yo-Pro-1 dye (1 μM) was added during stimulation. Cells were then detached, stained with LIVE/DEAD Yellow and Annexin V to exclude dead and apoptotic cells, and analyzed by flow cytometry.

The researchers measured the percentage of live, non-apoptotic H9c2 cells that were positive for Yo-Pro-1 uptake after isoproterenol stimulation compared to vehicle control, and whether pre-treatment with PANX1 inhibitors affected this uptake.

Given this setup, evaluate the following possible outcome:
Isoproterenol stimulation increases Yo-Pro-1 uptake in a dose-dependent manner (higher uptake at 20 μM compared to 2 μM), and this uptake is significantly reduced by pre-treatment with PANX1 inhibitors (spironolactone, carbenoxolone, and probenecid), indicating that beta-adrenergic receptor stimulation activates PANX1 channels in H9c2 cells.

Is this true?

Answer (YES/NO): NO